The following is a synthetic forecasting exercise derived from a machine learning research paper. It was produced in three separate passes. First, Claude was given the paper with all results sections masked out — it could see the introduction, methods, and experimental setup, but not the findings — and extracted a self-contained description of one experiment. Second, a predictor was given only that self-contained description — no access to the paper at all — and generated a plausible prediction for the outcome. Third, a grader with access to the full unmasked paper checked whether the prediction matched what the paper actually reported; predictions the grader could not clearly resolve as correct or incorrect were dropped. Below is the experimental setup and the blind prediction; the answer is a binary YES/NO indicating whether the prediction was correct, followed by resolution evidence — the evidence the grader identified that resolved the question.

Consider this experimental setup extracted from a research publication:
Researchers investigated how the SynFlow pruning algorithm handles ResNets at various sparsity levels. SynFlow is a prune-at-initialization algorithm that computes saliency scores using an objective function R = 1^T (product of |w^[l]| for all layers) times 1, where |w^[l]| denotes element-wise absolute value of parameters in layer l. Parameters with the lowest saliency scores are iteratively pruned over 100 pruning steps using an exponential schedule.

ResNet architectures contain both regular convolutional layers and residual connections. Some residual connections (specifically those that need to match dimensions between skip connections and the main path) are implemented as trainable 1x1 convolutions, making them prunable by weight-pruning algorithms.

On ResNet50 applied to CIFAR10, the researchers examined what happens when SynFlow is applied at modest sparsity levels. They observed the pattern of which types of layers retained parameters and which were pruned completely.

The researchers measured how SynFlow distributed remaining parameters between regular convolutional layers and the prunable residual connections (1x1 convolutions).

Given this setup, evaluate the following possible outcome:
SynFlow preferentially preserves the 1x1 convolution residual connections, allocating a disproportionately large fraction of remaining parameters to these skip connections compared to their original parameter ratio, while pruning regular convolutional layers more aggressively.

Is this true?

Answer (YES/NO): NO